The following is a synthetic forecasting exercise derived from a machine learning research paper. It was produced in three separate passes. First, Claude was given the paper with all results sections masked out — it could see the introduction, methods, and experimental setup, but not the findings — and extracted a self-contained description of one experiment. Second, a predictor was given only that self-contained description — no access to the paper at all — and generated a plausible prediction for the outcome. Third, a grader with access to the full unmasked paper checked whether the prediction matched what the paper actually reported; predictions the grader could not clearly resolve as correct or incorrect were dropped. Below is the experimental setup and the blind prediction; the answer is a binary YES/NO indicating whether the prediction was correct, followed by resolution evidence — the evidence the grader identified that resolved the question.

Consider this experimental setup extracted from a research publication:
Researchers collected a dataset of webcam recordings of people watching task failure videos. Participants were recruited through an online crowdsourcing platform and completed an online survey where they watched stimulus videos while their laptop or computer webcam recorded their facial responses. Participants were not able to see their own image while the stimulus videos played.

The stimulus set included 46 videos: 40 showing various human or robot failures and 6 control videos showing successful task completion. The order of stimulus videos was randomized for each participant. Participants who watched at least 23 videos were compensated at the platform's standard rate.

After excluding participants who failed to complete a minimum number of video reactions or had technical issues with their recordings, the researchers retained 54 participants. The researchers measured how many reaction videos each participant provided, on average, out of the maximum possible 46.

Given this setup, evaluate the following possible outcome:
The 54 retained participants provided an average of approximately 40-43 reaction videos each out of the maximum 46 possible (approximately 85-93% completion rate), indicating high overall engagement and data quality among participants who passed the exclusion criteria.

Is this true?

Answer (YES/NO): NO